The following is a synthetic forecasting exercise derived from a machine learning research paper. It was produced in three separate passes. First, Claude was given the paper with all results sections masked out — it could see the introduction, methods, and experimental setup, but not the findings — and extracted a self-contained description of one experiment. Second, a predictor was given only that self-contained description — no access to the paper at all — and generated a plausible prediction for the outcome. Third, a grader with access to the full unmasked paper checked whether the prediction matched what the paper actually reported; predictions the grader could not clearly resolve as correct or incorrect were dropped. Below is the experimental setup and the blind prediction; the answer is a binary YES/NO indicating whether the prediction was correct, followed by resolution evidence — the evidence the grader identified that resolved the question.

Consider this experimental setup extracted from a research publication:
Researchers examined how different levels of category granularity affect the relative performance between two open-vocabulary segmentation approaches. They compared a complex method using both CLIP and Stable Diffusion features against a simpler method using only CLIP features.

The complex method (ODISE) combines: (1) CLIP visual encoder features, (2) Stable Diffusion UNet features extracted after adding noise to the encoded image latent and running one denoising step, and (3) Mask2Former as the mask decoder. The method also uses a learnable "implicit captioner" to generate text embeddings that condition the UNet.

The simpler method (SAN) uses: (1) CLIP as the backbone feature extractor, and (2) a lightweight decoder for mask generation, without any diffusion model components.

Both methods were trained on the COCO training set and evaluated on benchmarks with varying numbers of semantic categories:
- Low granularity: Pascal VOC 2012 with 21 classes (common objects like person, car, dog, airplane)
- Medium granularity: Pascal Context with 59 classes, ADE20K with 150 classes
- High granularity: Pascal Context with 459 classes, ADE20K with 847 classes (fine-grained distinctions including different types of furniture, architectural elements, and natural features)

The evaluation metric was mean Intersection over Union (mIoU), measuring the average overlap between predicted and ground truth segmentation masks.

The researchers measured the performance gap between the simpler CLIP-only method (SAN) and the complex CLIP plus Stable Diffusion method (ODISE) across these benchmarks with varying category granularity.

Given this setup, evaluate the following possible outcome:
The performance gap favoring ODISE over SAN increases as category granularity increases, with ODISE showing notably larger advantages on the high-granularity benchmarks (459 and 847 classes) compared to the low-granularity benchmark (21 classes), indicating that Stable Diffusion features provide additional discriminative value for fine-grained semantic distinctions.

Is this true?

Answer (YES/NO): NO